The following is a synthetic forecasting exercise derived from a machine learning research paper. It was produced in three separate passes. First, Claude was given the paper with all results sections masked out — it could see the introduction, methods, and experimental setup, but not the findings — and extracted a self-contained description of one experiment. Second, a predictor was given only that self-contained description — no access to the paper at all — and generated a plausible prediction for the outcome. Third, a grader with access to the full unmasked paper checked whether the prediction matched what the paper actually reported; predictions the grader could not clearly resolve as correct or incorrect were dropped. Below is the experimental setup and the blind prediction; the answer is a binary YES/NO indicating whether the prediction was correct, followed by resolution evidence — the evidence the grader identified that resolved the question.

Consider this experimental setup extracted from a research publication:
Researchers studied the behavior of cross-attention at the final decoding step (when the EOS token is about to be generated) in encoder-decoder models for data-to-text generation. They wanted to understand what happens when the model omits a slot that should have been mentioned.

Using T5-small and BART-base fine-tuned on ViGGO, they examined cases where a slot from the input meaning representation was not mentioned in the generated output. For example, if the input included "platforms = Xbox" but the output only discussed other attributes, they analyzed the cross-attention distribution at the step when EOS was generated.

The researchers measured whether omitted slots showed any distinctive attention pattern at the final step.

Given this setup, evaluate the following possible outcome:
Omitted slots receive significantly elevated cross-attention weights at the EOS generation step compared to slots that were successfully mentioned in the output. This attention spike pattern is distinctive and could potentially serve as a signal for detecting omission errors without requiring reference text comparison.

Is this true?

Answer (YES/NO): YES